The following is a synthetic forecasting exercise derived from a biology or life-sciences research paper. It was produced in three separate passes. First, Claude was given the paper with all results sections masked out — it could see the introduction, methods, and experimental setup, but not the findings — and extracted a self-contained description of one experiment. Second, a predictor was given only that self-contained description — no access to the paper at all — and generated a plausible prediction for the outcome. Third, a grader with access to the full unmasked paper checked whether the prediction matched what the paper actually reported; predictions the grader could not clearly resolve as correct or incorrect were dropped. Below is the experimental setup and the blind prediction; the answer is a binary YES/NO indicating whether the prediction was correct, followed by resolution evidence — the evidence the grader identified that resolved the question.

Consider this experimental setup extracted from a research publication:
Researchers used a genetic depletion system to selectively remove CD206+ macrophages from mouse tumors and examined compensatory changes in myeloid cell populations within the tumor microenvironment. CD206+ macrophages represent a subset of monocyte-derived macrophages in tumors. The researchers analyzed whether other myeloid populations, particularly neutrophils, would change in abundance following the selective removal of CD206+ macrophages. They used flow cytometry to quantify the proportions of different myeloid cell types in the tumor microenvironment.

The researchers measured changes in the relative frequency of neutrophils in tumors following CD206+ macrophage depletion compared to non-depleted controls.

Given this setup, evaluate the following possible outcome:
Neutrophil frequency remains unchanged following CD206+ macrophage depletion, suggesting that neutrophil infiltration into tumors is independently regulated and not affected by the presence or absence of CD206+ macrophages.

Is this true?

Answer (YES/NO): NO